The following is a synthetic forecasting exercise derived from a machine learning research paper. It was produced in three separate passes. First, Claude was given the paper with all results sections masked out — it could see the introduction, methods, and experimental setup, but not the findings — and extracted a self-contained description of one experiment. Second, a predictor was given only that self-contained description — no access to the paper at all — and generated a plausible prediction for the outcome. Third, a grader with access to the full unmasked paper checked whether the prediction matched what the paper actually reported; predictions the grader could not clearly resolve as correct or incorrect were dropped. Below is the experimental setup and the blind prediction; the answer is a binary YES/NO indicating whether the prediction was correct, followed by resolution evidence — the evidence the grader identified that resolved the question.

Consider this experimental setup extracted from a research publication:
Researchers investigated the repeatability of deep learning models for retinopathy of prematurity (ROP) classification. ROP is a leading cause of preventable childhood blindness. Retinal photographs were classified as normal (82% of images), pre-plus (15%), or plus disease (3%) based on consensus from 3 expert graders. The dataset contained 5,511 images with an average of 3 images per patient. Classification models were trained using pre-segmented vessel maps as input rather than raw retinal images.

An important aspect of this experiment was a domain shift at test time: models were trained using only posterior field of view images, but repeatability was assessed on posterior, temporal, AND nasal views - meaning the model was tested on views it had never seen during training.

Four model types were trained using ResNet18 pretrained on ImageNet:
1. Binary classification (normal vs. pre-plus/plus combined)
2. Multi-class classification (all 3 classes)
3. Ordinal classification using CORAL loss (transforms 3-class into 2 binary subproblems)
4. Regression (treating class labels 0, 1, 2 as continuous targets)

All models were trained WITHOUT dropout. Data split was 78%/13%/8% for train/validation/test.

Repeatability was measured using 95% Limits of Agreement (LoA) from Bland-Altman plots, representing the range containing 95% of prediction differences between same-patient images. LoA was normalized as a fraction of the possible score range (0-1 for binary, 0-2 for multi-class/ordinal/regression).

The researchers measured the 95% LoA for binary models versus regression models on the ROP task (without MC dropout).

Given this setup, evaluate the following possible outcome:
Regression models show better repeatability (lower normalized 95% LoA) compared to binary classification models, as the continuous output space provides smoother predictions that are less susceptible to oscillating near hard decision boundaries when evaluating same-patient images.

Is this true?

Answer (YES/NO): YES